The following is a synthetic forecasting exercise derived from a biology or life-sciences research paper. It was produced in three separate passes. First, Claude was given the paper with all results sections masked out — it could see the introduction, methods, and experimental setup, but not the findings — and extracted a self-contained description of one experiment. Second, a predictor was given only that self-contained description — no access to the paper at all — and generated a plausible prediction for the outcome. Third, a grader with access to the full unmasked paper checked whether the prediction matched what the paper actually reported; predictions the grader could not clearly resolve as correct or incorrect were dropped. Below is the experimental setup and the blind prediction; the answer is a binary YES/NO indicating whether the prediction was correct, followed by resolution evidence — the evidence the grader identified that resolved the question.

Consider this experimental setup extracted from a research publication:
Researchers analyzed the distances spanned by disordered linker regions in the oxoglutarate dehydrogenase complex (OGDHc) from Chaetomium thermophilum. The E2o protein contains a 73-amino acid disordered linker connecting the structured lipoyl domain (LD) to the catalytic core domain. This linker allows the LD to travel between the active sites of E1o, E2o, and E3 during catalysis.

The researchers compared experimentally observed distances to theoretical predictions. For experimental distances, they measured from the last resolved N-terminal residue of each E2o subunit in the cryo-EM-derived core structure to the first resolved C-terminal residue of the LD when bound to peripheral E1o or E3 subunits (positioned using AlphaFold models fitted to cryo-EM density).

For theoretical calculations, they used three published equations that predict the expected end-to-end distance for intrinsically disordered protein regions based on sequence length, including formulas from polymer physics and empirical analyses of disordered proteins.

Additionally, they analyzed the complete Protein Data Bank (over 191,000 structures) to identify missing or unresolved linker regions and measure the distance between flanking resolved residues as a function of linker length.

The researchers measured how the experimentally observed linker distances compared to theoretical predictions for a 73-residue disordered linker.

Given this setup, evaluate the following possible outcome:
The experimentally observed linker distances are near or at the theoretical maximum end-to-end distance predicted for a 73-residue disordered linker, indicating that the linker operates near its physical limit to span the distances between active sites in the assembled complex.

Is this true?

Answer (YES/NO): NO